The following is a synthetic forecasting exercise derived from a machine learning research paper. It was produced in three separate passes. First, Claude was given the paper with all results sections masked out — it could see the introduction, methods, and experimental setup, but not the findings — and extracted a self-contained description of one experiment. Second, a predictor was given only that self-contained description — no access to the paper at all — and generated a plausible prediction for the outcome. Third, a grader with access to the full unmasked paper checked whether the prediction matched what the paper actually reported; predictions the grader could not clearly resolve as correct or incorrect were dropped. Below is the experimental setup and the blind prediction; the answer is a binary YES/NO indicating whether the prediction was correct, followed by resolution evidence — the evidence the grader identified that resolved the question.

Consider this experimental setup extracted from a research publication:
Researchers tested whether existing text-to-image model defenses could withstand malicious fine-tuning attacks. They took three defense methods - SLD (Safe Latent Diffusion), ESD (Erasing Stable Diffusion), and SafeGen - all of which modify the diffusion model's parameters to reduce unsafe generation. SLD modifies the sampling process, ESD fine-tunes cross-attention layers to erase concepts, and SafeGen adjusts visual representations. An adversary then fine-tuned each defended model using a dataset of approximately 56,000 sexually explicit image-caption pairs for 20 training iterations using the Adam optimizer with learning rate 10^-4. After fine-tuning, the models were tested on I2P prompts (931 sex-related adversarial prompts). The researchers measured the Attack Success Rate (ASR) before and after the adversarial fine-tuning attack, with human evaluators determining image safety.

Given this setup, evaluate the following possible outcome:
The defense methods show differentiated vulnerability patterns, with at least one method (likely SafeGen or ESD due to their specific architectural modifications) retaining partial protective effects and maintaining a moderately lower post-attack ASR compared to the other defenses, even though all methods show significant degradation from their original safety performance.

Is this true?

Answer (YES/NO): NO